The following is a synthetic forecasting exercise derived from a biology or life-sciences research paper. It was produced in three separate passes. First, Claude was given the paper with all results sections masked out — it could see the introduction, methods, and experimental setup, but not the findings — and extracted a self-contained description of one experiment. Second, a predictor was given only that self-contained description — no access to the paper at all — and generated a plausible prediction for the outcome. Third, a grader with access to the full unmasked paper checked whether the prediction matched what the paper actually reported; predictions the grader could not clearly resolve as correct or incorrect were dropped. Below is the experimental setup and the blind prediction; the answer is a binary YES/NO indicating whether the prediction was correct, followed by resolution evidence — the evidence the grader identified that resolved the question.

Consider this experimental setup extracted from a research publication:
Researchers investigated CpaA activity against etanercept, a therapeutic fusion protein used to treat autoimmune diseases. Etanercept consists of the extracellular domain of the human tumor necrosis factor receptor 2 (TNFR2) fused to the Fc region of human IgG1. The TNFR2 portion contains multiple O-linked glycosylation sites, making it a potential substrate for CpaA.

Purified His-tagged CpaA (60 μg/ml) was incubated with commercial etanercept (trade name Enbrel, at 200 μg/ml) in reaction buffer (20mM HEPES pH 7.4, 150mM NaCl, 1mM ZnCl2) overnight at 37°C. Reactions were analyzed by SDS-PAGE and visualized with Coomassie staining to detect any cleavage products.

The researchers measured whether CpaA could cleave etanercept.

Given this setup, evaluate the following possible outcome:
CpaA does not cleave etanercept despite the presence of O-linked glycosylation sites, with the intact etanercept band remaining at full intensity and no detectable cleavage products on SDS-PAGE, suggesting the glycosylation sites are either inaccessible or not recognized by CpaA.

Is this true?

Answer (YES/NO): NO